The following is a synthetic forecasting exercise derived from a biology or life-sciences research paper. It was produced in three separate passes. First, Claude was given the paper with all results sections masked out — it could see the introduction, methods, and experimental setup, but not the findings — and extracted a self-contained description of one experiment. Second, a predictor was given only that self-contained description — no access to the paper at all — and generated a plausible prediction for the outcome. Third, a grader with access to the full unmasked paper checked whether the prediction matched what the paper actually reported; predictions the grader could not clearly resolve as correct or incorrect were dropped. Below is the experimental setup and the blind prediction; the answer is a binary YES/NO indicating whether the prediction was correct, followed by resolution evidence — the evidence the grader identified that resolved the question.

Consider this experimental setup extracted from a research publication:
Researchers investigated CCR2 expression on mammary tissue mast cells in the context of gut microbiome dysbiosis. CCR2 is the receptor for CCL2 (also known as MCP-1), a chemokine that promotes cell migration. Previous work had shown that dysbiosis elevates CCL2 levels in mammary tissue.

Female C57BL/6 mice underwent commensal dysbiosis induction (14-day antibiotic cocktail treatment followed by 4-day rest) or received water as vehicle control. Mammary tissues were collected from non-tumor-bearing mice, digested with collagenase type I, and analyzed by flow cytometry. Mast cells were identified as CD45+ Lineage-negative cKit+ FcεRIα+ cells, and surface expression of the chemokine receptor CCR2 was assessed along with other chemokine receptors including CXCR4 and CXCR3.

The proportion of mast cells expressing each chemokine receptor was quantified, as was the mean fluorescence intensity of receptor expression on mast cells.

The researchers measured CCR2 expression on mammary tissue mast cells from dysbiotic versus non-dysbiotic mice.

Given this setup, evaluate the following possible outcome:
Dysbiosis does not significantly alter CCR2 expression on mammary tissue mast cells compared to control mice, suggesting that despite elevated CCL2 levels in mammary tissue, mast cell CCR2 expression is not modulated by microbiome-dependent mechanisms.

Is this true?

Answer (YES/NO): NO